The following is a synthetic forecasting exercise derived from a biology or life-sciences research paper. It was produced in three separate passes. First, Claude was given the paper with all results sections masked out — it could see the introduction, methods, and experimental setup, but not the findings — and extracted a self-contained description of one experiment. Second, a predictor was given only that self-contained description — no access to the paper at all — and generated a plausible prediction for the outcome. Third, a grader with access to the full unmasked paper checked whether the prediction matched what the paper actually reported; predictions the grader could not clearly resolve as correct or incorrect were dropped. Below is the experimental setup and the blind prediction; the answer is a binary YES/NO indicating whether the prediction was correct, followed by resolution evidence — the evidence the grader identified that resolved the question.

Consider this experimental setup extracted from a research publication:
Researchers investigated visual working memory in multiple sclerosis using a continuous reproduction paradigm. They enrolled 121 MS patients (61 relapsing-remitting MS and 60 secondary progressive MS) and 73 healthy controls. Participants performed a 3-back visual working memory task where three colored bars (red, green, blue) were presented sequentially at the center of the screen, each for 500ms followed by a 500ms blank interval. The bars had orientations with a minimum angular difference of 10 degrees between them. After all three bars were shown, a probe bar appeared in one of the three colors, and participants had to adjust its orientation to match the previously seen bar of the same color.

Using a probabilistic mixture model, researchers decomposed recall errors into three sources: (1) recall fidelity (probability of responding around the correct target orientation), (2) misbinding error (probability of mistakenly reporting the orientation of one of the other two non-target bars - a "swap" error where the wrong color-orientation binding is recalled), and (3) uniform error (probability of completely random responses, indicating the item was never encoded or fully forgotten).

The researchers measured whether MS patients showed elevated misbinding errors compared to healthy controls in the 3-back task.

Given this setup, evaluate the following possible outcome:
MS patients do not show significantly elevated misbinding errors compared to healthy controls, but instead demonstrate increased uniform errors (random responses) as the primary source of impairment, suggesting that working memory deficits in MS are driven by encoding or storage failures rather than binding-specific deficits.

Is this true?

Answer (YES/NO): NO